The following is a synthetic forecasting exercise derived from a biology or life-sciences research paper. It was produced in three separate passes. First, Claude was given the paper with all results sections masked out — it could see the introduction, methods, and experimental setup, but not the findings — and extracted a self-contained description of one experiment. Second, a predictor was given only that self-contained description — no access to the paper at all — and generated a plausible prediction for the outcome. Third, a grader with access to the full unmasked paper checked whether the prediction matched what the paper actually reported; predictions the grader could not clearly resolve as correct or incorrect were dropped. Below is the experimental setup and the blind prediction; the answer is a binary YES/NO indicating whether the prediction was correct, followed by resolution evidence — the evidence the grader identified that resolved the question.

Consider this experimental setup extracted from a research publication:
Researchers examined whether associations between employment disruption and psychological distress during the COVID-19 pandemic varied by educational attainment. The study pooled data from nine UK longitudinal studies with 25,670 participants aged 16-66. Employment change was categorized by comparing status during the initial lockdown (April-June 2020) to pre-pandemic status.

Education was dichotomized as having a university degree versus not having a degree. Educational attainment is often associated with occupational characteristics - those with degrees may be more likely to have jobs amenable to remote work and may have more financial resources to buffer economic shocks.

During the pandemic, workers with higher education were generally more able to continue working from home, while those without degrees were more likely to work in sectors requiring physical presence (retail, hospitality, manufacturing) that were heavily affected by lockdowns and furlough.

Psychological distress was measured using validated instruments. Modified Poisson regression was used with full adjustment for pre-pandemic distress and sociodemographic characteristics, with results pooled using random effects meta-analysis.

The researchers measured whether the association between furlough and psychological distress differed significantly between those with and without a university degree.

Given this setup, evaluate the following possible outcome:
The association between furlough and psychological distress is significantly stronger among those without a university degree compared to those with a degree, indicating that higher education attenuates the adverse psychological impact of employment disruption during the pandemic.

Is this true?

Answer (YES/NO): NO